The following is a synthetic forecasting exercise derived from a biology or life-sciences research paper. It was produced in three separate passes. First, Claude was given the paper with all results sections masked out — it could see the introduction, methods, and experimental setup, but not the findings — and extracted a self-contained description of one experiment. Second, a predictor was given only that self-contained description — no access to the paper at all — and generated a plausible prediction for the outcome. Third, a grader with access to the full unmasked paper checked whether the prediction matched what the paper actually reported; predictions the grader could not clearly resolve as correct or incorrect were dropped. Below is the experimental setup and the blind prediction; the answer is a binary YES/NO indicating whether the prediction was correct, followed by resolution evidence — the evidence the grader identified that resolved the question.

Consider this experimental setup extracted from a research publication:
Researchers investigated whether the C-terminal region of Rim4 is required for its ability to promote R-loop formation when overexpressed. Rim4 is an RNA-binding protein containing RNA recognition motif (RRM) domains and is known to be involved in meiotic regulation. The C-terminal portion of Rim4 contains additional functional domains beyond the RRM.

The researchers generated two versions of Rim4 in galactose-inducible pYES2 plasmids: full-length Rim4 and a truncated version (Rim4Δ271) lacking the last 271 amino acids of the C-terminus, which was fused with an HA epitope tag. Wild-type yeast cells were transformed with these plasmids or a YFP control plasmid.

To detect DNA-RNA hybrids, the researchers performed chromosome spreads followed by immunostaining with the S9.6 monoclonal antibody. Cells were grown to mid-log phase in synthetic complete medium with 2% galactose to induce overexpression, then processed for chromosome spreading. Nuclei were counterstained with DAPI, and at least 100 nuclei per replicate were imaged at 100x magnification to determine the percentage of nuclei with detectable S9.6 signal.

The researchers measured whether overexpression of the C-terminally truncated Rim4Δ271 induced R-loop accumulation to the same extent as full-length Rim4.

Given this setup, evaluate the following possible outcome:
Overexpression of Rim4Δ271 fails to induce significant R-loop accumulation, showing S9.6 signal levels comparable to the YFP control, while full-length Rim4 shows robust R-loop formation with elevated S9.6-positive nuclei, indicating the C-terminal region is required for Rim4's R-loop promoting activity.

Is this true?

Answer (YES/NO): YES